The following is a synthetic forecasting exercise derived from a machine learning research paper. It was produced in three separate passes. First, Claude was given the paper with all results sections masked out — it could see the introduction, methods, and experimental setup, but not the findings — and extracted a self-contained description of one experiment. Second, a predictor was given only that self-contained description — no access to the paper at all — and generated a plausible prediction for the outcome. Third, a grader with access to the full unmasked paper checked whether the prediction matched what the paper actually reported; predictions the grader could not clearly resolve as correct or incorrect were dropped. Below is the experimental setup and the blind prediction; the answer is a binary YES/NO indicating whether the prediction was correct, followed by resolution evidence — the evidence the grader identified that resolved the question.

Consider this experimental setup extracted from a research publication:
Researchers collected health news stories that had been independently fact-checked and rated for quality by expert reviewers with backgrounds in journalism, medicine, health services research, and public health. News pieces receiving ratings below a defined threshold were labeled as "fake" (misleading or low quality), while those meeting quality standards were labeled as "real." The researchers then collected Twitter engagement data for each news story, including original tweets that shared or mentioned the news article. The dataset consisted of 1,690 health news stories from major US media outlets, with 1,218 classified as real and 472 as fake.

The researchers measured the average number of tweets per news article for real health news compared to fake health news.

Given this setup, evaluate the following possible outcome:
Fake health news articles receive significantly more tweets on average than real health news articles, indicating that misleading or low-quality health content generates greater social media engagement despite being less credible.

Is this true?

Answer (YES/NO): NO